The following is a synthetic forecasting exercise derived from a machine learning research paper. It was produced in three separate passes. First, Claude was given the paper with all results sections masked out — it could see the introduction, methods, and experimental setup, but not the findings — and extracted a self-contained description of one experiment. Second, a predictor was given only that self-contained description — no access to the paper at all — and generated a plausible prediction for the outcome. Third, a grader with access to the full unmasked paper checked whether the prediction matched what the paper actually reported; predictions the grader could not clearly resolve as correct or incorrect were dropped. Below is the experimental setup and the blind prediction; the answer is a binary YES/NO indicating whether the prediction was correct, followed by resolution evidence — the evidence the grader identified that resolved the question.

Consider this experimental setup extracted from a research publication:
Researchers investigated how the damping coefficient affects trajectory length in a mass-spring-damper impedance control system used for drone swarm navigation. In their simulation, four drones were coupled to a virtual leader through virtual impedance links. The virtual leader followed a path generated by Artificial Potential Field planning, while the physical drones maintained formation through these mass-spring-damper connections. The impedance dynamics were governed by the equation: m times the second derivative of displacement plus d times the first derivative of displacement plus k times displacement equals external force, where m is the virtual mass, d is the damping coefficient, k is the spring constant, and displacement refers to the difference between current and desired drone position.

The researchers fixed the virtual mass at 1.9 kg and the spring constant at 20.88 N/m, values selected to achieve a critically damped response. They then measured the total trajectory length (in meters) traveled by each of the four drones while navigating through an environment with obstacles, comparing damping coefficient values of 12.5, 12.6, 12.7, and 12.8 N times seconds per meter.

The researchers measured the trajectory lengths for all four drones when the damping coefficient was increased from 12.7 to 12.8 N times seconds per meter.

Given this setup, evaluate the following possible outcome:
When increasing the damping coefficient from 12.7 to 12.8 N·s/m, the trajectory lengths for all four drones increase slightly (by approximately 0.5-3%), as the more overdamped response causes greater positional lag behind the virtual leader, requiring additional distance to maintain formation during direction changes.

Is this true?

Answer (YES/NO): NO